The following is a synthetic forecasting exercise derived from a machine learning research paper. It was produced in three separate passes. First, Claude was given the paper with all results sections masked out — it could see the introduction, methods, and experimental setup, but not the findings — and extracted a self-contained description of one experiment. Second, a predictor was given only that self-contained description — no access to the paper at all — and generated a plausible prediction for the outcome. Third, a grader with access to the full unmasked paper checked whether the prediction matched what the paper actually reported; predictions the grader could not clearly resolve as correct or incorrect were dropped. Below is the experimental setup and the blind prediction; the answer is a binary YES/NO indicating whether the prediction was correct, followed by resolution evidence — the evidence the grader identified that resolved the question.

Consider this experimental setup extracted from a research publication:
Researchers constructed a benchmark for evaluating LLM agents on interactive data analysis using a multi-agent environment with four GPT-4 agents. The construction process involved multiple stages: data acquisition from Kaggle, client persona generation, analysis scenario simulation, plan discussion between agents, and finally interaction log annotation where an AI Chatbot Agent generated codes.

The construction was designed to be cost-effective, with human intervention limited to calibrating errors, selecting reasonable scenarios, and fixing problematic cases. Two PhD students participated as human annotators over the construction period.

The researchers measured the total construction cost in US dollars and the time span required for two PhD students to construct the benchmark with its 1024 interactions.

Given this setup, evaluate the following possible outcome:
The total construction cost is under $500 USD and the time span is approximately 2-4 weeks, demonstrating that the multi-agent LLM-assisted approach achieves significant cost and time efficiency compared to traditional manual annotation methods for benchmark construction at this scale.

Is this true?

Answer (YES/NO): YES